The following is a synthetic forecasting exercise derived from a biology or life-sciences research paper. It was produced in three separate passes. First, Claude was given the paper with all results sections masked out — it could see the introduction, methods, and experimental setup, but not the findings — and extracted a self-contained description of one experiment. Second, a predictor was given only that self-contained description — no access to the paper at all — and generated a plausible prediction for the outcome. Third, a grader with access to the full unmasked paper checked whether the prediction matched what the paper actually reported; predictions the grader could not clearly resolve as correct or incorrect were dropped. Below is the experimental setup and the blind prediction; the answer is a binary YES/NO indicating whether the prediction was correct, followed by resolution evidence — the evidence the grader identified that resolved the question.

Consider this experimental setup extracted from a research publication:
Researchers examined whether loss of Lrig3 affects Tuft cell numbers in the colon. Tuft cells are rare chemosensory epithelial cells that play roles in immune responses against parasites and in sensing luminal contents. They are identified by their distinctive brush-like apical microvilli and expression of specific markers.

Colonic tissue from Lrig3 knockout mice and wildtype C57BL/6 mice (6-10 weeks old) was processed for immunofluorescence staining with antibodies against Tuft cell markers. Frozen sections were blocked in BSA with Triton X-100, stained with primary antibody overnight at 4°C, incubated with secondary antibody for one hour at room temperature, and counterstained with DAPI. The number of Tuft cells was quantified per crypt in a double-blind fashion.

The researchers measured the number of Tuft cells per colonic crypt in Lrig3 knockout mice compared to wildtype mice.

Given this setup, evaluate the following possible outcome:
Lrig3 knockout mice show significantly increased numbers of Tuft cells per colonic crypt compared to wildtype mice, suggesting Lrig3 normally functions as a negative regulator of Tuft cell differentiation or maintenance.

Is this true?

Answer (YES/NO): NO